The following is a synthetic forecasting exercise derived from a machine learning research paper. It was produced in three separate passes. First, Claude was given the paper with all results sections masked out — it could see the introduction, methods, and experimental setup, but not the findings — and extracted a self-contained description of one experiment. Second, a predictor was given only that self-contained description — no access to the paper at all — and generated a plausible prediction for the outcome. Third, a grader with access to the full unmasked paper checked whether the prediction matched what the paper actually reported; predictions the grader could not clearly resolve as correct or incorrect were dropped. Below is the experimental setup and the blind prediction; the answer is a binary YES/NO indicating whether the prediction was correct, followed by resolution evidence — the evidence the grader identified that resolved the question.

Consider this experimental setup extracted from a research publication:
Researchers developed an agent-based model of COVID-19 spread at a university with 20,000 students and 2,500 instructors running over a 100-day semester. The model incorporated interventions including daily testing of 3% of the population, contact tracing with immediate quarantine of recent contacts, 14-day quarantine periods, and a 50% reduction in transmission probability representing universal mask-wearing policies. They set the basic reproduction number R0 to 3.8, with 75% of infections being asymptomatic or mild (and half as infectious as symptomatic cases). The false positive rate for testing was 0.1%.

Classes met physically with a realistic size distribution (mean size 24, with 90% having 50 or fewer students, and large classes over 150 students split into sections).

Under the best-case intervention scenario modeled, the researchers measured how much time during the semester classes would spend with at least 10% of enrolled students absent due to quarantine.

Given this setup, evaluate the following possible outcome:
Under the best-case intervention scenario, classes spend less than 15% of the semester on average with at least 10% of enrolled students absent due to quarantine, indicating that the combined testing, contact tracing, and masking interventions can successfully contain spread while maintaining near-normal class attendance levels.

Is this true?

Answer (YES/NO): YES